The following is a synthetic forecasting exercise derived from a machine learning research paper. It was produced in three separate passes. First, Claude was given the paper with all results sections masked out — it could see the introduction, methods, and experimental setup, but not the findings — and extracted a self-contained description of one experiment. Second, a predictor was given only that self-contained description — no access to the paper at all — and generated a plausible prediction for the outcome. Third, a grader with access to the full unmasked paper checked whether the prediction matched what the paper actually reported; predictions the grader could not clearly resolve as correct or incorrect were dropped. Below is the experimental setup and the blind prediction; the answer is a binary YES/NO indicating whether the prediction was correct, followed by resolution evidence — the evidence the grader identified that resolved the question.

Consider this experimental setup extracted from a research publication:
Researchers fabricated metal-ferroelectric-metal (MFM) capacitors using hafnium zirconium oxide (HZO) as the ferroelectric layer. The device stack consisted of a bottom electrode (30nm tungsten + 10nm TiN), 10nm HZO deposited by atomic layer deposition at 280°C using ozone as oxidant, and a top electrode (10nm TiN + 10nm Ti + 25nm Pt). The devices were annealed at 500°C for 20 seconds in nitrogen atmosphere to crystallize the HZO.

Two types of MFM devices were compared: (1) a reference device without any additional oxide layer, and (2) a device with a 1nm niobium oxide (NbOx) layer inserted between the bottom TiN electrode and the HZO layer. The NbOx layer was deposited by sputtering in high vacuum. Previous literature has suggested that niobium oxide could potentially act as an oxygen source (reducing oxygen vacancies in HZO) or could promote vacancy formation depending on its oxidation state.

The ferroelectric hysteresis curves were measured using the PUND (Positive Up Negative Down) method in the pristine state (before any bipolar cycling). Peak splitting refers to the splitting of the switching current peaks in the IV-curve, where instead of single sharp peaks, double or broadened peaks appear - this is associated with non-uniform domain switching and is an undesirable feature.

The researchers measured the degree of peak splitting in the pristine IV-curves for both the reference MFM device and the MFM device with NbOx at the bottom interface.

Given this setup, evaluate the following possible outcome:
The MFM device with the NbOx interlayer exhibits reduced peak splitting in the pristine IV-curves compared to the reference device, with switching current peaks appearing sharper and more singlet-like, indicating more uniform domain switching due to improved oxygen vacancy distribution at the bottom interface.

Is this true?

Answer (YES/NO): YES